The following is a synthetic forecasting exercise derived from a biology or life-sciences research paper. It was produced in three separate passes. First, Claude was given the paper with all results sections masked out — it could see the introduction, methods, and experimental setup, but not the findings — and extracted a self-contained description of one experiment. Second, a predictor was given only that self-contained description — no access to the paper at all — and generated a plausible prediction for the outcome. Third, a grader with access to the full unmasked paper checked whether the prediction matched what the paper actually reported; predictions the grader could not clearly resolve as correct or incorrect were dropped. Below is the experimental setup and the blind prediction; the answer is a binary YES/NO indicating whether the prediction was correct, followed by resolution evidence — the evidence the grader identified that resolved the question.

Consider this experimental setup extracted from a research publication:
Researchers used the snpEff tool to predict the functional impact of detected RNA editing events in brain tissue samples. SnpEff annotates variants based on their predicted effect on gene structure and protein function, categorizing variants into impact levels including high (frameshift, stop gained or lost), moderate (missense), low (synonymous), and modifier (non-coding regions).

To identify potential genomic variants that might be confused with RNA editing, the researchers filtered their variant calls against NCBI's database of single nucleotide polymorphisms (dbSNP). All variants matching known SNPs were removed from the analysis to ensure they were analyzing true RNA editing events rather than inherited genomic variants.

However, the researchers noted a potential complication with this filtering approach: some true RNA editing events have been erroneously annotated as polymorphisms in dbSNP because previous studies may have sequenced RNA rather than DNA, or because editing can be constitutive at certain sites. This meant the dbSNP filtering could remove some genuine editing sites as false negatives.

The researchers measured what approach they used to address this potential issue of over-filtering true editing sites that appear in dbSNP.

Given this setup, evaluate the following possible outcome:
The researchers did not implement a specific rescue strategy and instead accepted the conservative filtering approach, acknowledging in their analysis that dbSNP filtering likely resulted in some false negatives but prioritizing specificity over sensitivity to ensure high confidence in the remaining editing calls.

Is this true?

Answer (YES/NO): NO